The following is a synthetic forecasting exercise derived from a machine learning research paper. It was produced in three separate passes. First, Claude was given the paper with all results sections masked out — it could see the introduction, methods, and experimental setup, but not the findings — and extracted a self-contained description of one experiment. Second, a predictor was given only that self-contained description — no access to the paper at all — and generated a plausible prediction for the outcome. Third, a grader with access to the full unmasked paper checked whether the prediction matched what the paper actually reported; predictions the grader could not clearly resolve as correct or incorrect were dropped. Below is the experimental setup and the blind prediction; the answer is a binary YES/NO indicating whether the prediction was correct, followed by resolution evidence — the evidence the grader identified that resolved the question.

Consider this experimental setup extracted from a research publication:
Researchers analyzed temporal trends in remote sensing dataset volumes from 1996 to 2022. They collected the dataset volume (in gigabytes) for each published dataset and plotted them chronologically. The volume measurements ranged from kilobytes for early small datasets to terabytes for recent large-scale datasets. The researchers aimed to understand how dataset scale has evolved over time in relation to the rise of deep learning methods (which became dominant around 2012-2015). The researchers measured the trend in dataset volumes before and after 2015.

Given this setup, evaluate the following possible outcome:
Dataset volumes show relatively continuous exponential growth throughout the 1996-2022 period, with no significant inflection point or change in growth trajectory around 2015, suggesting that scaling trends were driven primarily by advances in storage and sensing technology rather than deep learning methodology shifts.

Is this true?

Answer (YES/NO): NO